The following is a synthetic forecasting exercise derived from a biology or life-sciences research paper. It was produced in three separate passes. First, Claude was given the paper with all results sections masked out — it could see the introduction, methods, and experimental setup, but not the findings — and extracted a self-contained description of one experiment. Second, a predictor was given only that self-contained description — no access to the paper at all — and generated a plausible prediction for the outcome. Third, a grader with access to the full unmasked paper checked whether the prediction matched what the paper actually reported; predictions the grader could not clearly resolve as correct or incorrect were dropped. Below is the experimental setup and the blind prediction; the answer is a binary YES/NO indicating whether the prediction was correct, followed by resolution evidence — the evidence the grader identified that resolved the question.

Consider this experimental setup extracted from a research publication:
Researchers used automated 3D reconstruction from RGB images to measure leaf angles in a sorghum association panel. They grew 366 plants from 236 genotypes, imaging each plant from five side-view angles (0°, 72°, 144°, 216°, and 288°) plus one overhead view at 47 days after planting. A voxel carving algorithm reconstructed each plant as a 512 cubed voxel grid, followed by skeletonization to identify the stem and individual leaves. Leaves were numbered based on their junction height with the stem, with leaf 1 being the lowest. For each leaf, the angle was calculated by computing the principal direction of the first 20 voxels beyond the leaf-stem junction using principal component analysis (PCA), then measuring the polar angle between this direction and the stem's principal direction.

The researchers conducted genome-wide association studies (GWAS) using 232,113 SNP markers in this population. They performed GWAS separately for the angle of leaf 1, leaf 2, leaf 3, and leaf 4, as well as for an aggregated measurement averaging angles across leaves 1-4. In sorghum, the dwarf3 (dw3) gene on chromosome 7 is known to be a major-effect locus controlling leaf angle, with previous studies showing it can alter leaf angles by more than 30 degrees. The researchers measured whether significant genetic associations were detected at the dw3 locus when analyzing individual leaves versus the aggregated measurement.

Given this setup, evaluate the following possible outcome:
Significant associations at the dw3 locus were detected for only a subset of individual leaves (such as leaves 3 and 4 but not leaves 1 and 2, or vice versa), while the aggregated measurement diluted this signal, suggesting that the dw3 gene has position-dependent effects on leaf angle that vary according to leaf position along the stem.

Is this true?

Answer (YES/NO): NO